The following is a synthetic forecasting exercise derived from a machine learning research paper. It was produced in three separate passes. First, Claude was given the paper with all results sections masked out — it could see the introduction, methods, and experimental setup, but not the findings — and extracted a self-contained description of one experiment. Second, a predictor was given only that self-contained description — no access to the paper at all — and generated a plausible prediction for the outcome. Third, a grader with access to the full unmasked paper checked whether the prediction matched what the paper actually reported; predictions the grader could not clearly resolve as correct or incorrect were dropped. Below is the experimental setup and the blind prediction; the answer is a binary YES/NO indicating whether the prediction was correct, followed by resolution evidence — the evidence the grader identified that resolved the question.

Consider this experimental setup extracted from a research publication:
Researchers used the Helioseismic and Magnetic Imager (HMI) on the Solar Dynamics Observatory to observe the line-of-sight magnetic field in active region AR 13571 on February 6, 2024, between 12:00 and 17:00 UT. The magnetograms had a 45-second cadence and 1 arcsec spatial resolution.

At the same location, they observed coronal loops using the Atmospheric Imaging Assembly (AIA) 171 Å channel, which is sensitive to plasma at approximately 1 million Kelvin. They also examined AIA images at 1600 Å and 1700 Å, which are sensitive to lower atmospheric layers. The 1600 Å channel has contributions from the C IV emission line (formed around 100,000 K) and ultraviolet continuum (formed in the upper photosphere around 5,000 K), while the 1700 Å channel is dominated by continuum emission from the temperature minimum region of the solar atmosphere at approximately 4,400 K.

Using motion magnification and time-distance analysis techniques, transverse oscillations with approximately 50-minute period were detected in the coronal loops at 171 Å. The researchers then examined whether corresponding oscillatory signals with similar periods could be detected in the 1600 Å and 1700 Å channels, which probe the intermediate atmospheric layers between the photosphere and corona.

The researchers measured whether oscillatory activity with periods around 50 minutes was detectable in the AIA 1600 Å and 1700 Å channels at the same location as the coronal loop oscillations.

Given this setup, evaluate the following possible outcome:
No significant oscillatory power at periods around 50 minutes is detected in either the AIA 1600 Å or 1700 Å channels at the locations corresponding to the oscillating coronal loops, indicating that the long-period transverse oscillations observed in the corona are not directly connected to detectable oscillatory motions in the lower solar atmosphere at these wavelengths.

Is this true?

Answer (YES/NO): YES